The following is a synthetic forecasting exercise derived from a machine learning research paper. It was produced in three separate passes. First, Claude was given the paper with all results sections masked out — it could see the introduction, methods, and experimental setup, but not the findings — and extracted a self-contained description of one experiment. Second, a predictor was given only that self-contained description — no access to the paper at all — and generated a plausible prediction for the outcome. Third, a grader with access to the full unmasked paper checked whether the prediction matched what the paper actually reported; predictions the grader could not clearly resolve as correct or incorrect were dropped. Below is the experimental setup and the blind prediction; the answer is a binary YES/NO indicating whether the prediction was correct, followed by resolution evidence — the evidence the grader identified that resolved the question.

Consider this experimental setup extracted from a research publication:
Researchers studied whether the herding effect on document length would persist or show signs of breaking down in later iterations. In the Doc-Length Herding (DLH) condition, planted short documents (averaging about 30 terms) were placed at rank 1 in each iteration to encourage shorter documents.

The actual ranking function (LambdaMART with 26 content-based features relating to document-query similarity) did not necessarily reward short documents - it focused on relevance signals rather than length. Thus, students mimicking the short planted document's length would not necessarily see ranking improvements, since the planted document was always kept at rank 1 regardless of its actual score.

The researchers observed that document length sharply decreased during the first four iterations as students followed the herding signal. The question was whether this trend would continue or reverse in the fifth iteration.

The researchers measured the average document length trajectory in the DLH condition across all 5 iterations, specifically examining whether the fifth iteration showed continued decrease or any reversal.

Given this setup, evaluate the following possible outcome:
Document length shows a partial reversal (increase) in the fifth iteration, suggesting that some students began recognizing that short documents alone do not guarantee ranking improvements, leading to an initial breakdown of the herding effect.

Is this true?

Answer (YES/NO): YES